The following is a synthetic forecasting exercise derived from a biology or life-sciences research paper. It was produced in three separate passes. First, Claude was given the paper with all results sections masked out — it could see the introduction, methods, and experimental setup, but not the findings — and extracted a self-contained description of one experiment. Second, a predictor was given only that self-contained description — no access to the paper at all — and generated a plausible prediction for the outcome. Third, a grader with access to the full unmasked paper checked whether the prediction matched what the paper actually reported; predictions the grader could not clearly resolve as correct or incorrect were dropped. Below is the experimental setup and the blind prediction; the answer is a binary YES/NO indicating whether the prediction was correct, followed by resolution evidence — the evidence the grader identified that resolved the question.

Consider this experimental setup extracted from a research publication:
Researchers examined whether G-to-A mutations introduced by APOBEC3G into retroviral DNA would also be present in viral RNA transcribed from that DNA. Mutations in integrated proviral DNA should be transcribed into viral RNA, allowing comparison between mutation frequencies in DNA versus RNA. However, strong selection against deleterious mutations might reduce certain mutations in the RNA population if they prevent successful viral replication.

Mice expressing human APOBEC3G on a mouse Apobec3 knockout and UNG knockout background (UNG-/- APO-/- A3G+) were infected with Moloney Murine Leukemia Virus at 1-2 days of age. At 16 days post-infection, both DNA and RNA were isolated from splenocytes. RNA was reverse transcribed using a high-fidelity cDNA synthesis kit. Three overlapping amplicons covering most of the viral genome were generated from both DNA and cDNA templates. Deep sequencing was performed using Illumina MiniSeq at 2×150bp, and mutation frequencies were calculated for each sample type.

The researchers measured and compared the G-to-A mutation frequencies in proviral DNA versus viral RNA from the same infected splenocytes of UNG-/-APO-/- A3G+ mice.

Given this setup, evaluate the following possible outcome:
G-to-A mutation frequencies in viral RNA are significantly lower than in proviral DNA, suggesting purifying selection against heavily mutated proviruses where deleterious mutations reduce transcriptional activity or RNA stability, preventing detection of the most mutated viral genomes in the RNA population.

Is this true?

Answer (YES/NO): YES